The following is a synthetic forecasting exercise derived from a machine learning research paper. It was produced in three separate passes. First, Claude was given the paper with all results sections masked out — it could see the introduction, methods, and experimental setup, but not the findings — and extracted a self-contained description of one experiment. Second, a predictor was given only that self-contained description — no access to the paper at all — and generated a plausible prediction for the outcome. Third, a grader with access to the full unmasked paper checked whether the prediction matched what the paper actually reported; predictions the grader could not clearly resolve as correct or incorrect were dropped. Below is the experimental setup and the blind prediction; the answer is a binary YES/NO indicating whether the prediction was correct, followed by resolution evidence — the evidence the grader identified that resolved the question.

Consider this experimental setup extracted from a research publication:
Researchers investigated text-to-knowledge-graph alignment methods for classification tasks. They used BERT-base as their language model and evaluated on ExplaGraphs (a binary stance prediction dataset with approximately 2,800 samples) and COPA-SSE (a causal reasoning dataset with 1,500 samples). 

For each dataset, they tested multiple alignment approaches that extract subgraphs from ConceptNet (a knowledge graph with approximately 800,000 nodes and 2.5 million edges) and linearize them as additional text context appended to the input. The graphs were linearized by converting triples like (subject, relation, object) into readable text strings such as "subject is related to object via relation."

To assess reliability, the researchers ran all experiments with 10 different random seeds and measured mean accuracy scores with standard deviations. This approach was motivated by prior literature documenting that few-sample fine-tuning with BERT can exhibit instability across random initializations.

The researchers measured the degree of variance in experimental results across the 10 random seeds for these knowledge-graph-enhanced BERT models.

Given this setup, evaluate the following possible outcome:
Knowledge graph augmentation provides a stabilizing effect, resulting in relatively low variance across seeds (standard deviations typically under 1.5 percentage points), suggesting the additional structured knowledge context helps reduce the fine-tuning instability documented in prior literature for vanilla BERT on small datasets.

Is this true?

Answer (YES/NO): NO